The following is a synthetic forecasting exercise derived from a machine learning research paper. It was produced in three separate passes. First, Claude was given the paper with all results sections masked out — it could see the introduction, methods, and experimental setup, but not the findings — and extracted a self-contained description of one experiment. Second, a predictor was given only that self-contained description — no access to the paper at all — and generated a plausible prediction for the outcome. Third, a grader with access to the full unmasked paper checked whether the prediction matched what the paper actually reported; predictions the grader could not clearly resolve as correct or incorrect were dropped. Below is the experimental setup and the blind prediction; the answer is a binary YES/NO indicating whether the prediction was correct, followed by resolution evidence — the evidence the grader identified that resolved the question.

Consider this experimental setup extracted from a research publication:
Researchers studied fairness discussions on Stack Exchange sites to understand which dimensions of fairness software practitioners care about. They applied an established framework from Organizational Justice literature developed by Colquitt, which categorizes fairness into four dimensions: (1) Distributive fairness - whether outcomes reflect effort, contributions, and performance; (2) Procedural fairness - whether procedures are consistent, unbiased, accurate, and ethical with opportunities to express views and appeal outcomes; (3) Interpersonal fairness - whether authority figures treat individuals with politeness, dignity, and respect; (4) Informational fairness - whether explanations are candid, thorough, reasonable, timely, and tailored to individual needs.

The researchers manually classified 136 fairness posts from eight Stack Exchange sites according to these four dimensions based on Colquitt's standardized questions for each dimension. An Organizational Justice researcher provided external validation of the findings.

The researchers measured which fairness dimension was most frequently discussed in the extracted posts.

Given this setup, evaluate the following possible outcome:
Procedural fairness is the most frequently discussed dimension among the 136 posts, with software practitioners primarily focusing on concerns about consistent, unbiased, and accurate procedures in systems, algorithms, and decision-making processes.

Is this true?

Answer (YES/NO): NO